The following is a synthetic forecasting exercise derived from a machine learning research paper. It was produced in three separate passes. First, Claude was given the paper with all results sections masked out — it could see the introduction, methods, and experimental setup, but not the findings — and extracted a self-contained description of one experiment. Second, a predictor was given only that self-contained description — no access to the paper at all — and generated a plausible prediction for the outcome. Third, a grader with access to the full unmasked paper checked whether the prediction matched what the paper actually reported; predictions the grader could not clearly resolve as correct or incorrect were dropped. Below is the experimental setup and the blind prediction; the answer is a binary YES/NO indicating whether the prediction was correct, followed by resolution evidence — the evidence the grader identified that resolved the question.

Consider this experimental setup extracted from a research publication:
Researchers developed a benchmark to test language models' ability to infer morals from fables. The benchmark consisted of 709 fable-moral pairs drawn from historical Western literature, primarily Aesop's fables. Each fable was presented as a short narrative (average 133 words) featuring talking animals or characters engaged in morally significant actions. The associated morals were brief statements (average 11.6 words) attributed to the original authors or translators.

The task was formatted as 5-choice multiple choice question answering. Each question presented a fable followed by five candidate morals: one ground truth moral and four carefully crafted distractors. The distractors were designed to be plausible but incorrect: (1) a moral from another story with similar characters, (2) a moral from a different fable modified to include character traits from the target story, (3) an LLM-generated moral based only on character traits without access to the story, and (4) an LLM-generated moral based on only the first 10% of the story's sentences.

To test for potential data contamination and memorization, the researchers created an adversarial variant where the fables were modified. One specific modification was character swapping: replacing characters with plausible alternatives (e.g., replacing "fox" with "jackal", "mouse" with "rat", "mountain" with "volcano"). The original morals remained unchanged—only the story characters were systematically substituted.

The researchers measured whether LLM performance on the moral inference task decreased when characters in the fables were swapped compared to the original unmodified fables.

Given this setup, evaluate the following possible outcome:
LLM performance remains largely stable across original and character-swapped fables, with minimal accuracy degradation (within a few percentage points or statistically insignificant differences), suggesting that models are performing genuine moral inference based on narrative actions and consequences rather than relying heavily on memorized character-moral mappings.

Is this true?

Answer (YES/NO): YES